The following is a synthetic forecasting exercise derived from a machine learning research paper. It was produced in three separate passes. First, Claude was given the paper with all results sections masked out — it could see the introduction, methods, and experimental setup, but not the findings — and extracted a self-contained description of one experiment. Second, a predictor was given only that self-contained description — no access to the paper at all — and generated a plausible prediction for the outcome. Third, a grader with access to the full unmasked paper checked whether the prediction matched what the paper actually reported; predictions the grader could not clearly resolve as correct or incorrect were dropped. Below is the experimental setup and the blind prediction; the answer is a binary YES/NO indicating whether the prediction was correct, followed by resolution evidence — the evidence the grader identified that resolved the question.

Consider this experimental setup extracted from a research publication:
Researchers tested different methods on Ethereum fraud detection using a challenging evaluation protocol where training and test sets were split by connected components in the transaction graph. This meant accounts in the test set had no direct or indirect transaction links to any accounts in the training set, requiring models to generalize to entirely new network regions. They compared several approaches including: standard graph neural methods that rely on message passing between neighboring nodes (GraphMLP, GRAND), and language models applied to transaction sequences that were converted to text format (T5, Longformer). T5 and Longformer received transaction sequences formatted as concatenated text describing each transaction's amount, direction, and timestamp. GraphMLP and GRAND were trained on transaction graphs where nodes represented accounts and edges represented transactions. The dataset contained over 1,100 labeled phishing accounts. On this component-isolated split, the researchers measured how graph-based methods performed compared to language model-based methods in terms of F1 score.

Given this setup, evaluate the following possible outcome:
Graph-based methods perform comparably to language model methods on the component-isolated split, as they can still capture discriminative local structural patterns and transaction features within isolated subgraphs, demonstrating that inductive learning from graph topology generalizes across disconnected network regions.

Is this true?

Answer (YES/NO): NO